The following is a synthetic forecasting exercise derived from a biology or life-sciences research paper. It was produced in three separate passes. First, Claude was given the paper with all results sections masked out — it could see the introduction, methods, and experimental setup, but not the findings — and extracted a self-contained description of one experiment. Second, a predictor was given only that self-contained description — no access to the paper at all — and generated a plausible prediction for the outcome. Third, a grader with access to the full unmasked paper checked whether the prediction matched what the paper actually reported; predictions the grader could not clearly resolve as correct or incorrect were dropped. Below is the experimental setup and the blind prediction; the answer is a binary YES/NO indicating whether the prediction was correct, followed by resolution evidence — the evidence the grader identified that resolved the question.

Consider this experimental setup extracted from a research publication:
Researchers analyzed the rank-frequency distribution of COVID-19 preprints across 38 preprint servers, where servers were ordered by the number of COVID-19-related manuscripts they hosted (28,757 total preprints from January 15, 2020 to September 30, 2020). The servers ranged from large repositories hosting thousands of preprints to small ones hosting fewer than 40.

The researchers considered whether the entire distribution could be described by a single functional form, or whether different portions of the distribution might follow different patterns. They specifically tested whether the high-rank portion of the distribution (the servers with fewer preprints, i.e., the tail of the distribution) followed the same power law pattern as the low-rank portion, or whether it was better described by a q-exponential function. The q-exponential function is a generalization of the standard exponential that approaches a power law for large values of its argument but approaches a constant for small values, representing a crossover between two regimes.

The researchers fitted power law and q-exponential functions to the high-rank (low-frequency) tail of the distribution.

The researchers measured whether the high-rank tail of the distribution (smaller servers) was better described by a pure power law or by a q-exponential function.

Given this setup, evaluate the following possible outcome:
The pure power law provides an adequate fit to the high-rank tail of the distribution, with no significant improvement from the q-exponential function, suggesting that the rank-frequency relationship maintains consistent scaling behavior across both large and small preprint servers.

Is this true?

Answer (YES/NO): NO